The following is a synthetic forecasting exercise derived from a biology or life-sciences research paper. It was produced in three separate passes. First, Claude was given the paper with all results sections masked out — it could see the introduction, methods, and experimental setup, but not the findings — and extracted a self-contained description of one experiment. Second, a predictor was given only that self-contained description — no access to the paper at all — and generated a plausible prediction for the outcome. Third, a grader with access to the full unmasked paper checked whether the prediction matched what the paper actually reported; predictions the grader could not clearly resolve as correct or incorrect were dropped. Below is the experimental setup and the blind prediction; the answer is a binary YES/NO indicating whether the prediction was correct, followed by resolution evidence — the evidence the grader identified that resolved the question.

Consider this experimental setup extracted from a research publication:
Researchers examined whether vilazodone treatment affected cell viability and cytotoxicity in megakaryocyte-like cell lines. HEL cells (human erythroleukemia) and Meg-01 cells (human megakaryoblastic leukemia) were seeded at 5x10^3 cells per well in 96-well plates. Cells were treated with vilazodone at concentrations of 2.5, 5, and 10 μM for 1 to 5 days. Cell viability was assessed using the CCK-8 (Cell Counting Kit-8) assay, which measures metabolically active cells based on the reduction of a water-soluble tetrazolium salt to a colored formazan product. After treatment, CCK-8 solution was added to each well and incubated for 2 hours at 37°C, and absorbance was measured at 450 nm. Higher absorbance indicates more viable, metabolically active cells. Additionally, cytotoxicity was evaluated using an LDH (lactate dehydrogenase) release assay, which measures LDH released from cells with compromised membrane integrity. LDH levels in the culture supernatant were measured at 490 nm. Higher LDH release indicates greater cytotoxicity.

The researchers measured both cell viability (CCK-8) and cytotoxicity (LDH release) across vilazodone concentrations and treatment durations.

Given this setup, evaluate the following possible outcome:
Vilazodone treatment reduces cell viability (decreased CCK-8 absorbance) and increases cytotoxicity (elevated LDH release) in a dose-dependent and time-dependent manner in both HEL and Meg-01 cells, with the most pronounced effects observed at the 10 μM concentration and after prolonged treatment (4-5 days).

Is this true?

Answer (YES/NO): NO